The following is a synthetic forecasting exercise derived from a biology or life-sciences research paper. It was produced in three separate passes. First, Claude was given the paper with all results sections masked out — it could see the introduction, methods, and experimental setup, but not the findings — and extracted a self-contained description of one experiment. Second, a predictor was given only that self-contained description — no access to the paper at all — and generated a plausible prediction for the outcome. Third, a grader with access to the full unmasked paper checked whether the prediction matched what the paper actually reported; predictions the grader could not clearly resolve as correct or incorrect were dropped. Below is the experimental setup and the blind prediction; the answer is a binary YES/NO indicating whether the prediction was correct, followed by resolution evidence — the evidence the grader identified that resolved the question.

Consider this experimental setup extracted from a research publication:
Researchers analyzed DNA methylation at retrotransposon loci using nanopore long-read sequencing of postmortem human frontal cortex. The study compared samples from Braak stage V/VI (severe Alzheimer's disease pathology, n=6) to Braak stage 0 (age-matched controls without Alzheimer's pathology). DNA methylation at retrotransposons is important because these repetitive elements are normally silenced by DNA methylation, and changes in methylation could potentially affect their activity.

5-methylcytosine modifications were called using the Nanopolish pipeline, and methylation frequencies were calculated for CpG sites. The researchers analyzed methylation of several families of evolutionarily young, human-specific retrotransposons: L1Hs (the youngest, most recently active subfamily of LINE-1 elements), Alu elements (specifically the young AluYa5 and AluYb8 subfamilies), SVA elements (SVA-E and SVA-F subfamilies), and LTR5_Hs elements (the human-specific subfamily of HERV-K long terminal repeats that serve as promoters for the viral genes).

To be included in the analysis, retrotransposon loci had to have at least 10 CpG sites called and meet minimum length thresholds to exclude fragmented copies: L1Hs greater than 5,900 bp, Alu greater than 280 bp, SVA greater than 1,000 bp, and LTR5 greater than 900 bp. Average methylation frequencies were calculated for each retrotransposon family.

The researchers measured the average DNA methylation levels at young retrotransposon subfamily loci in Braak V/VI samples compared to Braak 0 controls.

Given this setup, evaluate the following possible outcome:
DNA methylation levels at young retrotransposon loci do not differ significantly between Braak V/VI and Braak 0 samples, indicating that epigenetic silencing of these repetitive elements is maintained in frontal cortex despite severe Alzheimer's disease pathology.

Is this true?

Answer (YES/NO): YES